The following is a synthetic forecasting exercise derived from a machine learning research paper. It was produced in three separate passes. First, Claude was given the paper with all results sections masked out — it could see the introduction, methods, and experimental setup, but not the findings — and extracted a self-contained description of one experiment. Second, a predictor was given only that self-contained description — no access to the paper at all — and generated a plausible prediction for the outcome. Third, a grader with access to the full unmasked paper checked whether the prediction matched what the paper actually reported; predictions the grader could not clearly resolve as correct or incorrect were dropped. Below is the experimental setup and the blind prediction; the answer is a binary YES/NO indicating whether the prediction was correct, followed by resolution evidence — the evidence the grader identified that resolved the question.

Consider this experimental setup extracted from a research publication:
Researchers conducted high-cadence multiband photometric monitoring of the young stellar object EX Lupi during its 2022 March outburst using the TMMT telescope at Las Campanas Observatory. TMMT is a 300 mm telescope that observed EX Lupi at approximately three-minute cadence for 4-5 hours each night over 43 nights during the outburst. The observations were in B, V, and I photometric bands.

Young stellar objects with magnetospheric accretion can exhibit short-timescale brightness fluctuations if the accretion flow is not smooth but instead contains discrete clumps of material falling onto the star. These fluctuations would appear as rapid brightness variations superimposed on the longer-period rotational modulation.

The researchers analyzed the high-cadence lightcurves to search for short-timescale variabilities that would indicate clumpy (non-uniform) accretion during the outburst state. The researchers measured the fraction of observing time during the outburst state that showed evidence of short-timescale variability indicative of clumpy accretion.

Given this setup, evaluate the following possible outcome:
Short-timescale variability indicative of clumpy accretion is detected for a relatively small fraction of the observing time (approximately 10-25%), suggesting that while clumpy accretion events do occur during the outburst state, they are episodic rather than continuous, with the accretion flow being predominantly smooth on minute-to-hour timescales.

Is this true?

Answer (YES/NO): NO